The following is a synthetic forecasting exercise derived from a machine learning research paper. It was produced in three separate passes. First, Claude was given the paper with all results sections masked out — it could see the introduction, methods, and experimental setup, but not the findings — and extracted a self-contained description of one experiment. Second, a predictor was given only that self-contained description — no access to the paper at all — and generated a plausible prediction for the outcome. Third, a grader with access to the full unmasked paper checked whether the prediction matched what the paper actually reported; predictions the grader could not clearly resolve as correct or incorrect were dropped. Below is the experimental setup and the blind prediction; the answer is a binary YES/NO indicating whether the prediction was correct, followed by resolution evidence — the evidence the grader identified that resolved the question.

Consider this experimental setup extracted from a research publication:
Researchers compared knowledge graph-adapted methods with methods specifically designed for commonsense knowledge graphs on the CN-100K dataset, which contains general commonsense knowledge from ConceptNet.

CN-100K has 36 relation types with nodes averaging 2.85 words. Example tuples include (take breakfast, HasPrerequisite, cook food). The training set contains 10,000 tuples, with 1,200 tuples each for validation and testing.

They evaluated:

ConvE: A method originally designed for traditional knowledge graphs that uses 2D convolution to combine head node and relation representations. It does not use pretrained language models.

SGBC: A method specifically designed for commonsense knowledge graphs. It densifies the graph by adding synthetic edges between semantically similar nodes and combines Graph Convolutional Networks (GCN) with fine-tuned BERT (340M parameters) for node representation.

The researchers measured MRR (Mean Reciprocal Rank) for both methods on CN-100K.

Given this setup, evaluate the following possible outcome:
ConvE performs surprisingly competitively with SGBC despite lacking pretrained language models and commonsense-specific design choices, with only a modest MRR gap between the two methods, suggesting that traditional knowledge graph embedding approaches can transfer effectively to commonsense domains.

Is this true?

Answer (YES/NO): NO